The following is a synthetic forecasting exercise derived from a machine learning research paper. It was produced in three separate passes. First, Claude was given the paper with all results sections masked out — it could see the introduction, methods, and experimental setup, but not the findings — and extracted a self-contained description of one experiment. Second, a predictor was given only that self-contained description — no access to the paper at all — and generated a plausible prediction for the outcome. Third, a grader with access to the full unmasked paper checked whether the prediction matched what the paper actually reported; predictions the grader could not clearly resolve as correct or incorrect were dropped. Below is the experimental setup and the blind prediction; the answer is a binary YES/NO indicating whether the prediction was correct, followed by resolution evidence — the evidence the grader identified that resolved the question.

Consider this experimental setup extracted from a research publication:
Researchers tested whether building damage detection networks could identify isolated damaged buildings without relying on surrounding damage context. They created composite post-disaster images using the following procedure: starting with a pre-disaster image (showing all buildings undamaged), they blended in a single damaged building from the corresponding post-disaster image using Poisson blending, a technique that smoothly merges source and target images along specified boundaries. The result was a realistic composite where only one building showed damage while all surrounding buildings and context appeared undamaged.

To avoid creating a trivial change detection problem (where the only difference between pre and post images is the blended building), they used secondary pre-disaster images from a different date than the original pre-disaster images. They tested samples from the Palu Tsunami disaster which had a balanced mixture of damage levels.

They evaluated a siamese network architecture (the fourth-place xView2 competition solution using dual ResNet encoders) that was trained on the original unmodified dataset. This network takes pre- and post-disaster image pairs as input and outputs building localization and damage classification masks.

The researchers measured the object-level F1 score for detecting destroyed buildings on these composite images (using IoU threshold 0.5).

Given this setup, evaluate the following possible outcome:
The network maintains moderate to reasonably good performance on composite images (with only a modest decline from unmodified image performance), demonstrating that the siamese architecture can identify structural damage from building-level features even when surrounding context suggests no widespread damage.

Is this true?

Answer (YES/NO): NO